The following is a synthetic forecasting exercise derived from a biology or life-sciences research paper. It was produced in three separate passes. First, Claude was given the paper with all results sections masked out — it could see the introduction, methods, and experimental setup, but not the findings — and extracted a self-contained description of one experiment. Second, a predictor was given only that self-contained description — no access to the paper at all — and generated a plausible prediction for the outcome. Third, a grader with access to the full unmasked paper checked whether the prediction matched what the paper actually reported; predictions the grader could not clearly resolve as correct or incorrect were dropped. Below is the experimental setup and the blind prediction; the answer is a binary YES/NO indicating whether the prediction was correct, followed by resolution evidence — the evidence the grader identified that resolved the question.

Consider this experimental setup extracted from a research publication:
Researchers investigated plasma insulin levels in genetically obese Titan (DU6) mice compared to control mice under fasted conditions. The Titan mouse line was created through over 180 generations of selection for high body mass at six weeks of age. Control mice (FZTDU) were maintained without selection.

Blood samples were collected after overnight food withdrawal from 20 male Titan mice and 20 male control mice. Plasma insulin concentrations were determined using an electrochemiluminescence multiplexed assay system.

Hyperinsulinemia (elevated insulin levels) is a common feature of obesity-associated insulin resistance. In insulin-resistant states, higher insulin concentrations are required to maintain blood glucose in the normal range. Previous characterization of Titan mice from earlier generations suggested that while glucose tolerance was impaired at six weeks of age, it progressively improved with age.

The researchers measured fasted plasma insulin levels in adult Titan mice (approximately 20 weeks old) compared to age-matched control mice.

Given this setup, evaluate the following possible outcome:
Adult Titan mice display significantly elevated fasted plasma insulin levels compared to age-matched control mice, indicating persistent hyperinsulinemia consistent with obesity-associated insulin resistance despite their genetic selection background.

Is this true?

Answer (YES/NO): NO